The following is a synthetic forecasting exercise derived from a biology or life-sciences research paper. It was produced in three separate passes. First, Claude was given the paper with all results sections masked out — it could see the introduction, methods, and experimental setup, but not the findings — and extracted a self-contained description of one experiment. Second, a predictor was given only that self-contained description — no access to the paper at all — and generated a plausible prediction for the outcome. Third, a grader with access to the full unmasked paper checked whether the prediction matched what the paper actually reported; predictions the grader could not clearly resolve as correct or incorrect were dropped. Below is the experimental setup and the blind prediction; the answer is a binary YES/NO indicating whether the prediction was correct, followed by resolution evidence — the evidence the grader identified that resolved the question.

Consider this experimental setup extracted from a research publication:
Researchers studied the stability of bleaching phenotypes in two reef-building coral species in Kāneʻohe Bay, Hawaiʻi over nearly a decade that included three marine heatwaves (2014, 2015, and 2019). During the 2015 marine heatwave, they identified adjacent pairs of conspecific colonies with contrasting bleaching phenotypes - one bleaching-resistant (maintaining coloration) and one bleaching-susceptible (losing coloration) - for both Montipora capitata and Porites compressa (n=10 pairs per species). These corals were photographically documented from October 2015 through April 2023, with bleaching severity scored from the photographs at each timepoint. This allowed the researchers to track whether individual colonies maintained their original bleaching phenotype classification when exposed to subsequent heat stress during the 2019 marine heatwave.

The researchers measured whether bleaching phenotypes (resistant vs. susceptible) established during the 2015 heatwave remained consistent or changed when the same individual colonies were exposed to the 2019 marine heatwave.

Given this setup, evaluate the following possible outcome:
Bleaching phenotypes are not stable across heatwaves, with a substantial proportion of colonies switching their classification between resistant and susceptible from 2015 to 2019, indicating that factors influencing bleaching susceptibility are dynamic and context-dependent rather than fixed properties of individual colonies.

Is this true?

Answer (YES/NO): NO